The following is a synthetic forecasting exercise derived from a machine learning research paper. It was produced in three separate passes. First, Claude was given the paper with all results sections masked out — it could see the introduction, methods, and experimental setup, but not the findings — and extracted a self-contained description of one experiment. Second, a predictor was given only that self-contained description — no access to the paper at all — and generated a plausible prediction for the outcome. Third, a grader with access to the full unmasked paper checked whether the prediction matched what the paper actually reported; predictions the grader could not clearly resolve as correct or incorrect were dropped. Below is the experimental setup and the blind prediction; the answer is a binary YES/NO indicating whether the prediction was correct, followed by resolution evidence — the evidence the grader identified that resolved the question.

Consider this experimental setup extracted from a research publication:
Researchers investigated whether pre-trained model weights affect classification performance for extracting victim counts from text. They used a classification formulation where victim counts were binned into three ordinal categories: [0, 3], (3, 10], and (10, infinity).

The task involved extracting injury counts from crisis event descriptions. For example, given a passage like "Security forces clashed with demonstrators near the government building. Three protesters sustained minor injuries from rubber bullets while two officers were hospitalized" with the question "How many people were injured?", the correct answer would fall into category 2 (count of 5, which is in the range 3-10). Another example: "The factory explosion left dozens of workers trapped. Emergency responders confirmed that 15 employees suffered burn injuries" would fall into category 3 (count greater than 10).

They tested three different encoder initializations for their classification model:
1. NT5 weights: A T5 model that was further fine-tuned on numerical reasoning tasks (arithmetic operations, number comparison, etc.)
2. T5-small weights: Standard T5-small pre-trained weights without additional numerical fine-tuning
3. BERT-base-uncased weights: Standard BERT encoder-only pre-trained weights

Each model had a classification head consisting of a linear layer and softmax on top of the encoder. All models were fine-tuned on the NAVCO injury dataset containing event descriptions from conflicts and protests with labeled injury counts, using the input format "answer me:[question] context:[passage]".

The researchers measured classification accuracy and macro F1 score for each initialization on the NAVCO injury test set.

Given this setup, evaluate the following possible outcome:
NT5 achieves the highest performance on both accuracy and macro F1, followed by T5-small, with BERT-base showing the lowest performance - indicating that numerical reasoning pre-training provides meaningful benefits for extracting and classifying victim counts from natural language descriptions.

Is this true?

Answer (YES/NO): NO